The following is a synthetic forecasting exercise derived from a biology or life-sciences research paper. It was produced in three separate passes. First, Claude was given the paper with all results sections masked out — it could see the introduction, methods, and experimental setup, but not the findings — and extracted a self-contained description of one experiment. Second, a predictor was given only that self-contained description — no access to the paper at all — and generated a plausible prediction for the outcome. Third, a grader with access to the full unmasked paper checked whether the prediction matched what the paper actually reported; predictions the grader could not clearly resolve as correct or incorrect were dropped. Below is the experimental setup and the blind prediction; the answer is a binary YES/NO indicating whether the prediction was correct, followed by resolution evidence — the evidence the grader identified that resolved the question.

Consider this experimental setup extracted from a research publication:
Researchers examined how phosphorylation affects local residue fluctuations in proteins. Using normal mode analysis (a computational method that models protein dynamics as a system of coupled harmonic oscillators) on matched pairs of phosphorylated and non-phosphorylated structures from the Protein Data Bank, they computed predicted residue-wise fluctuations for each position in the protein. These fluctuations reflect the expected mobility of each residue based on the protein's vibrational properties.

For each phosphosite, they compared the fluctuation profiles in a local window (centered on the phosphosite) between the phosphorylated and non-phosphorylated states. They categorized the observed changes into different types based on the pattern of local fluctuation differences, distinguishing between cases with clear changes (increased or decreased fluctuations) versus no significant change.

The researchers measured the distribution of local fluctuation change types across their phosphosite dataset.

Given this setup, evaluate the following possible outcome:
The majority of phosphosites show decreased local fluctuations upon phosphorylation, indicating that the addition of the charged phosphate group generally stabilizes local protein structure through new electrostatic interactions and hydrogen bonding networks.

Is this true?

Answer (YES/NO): NO